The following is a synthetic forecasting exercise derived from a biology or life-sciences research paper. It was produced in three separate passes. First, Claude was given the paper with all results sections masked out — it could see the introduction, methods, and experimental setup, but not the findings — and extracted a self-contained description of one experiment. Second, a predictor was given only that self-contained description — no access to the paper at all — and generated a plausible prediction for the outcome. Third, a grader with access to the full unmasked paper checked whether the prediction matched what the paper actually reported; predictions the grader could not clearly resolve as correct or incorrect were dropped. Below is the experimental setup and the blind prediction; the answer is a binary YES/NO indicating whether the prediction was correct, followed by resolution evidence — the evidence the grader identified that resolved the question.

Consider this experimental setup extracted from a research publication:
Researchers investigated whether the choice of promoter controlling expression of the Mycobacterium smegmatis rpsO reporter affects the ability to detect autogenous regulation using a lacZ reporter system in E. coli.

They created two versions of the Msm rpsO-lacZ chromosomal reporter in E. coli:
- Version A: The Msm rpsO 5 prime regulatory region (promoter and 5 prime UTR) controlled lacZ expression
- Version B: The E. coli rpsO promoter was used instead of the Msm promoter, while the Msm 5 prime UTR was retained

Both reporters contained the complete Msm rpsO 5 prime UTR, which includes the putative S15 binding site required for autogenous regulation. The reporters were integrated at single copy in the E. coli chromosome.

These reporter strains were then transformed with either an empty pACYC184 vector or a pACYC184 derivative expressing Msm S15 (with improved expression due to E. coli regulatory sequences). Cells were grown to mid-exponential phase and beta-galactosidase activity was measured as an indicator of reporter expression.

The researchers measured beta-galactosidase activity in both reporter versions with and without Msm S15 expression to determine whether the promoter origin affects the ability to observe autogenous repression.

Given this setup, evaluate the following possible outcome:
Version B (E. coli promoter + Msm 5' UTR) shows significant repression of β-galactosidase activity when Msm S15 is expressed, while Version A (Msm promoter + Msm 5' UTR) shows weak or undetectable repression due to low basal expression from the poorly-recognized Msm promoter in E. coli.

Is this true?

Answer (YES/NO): YES